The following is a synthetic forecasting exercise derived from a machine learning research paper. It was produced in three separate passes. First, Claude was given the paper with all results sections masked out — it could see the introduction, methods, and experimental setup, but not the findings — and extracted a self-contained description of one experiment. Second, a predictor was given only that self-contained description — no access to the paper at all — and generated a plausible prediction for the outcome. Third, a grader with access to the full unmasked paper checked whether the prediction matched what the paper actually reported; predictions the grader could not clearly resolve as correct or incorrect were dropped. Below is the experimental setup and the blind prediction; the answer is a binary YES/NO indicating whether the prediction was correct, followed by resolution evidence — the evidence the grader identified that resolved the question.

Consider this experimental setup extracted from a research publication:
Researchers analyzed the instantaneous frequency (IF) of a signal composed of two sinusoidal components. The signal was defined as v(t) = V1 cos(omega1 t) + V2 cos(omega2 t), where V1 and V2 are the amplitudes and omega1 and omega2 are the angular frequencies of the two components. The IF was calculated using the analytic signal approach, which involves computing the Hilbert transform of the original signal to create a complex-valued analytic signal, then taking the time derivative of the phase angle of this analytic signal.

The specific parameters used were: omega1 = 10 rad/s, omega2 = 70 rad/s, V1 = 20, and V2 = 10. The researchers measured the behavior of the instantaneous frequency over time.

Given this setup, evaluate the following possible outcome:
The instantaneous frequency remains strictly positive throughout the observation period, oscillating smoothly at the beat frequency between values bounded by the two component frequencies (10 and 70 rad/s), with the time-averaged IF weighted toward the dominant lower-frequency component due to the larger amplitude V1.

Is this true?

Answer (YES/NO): NO